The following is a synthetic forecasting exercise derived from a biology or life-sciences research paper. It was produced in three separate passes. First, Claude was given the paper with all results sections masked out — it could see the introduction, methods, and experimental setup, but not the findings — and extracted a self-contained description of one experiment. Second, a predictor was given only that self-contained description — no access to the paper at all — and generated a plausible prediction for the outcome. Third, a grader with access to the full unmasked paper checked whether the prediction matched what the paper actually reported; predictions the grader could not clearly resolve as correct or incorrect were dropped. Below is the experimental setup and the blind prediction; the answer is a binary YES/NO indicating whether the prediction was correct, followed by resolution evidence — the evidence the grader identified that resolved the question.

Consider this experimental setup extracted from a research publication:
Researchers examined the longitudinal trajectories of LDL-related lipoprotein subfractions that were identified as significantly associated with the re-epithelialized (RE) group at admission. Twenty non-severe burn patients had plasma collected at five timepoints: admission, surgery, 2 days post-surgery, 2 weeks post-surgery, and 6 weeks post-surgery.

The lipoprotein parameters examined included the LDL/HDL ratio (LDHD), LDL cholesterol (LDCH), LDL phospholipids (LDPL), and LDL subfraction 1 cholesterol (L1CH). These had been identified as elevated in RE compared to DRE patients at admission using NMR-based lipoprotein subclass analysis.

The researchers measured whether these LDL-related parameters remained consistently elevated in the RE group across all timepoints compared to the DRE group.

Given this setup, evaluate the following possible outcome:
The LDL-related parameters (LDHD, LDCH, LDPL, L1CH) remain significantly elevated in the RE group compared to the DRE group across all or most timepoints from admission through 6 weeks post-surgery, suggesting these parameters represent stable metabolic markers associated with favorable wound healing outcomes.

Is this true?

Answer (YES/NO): NO